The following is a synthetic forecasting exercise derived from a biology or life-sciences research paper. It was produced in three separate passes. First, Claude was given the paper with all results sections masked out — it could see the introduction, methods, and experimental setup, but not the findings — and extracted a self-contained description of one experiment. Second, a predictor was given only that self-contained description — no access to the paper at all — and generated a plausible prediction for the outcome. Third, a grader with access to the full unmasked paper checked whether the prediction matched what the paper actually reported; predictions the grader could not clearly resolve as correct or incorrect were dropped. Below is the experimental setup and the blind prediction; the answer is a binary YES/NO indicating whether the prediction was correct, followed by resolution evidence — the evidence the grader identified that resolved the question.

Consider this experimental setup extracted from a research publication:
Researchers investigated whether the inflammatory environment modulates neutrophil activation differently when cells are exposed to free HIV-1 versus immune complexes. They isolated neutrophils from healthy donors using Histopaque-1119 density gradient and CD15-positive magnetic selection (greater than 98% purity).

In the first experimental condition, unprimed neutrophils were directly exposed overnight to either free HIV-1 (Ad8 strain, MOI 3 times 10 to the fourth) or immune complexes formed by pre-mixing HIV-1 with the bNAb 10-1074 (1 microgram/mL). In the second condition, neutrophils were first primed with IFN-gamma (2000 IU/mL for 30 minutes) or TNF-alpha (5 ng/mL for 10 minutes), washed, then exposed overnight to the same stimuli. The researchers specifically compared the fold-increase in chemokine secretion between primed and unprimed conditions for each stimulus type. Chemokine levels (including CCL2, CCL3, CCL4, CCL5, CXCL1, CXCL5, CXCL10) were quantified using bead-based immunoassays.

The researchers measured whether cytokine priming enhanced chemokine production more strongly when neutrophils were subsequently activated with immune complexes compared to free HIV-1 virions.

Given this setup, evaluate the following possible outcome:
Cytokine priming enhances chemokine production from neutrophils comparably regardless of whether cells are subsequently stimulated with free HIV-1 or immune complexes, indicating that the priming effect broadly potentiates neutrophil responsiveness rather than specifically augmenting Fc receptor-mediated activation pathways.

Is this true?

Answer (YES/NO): NO